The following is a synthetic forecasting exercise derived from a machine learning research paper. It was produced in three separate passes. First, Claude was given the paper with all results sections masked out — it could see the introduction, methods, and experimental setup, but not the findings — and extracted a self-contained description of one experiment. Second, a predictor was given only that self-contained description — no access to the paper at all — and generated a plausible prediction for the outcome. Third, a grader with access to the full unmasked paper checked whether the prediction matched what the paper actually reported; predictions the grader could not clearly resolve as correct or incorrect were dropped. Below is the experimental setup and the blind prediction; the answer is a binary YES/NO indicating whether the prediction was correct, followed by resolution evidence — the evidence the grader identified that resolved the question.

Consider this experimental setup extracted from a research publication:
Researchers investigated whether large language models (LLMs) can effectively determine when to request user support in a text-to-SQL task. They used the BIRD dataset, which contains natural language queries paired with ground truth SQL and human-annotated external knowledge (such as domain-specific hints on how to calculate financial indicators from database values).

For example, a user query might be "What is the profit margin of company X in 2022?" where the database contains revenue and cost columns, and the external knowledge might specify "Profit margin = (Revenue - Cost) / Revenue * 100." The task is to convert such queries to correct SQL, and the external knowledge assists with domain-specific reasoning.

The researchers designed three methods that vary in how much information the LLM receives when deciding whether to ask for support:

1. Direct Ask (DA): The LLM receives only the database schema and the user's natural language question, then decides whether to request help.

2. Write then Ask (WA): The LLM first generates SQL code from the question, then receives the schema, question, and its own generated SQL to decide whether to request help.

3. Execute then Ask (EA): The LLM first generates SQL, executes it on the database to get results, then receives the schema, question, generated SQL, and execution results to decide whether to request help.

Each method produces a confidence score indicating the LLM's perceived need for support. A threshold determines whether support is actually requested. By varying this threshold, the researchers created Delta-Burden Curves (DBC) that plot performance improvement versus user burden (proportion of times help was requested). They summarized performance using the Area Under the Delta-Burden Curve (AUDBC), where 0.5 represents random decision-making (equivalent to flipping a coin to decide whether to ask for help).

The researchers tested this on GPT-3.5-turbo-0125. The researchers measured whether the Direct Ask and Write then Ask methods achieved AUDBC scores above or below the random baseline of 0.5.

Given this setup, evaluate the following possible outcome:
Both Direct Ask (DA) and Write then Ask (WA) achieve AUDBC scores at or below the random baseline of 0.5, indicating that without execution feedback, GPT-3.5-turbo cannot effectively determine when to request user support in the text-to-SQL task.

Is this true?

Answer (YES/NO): YES